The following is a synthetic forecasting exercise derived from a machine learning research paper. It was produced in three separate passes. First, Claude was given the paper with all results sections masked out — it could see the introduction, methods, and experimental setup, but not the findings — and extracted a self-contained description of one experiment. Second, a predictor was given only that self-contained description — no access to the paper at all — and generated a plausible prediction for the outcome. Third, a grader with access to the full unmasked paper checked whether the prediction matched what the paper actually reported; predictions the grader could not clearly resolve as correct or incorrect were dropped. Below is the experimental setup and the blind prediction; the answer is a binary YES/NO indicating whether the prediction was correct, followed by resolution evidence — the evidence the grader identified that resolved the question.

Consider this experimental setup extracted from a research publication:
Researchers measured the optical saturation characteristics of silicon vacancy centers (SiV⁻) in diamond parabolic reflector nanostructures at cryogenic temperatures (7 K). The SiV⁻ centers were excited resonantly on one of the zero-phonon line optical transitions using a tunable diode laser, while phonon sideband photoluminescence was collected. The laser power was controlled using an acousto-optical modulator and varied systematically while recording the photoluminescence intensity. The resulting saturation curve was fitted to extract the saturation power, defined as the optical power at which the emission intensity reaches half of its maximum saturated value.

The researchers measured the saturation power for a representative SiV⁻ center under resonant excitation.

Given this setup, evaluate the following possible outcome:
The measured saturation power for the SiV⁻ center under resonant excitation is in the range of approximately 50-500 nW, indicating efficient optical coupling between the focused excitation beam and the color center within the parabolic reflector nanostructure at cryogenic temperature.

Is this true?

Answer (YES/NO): NO